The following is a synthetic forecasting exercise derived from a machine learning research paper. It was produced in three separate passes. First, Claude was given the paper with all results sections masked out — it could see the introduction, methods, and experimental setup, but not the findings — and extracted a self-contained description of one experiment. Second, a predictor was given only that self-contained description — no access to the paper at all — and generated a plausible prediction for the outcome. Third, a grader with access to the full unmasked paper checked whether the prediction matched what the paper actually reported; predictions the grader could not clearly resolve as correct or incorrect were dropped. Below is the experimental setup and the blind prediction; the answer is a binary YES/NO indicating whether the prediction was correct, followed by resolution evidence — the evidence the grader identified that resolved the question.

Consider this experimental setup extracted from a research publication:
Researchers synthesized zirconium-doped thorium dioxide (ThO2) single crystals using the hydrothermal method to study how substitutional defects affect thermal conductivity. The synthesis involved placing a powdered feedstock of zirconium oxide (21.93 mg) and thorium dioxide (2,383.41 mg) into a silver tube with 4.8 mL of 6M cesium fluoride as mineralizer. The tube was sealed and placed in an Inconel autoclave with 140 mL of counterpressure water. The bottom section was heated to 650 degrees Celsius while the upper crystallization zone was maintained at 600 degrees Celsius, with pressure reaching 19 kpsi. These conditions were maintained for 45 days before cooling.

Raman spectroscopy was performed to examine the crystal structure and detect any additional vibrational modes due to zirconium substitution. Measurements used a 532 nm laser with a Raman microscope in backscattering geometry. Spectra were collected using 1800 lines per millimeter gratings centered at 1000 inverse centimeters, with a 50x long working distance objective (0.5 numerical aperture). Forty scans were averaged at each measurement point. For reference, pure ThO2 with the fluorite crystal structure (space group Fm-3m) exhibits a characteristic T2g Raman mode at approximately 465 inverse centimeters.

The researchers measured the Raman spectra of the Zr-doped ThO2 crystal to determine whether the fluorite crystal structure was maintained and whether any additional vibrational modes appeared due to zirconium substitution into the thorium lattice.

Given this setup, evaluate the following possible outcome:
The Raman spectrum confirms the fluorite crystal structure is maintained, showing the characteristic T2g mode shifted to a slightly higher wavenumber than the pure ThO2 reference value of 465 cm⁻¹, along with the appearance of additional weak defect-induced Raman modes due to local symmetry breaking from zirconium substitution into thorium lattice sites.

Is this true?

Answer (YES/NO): NO